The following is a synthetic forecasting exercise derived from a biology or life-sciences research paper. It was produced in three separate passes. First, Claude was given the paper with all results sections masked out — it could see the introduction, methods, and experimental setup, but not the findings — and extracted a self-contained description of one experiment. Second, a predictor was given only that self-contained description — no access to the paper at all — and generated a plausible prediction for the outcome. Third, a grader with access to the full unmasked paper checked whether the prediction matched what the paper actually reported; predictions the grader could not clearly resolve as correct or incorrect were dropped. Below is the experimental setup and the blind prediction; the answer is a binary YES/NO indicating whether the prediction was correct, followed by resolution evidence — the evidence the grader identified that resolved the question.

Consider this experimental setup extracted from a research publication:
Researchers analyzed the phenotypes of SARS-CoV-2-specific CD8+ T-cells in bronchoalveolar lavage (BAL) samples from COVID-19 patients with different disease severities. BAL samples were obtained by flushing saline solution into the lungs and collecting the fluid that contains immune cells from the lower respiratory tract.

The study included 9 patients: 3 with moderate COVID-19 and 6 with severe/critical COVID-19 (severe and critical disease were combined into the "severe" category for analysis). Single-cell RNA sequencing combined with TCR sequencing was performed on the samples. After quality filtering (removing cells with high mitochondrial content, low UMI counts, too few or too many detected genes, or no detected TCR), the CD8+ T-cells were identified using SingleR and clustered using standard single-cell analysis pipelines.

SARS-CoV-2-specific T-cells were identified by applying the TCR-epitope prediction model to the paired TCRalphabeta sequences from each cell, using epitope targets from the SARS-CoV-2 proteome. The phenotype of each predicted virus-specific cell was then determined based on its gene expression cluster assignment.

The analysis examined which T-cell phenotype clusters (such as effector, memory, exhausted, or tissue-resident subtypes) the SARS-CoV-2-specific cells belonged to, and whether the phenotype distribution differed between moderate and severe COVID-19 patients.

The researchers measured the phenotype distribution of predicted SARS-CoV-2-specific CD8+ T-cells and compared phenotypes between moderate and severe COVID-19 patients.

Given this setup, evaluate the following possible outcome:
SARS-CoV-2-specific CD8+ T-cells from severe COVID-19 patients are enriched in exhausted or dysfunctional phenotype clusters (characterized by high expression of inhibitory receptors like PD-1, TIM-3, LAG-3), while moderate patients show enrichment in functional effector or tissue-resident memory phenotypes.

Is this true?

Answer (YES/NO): YES